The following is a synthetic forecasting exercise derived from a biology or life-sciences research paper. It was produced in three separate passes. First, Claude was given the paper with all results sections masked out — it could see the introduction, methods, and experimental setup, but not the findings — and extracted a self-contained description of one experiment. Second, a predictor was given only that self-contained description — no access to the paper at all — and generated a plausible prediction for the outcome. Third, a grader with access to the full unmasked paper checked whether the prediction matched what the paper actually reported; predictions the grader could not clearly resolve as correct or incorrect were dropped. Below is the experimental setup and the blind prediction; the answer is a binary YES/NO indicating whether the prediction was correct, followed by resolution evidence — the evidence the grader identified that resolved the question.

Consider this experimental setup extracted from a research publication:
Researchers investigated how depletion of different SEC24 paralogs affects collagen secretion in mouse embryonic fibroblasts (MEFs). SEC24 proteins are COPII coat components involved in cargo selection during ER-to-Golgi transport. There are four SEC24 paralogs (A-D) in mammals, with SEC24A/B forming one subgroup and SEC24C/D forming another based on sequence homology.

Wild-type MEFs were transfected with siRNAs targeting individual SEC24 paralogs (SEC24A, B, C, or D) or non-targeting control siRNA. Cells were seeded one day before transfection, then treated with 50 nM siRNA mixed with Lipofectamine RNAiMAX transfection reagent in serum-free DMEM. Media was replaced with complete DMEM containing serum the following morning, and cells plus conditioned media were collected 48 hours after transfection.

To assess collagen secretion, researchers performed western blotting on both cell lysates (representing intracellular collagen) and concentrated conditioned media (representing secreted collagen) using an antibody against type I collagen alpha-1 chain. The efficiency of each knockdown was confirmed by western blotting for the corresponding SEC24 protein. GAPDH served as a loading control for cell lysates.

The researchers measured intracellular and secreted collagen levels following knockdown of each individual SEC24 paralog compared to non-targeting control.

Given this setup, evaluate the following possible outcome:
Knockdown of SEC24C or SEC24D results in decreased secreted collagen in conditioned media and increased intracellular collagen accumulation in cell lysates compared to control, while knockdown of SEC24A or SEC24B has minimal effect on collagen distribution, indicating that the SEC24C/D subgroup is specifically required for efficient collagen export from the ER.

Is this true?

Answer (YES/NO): NO